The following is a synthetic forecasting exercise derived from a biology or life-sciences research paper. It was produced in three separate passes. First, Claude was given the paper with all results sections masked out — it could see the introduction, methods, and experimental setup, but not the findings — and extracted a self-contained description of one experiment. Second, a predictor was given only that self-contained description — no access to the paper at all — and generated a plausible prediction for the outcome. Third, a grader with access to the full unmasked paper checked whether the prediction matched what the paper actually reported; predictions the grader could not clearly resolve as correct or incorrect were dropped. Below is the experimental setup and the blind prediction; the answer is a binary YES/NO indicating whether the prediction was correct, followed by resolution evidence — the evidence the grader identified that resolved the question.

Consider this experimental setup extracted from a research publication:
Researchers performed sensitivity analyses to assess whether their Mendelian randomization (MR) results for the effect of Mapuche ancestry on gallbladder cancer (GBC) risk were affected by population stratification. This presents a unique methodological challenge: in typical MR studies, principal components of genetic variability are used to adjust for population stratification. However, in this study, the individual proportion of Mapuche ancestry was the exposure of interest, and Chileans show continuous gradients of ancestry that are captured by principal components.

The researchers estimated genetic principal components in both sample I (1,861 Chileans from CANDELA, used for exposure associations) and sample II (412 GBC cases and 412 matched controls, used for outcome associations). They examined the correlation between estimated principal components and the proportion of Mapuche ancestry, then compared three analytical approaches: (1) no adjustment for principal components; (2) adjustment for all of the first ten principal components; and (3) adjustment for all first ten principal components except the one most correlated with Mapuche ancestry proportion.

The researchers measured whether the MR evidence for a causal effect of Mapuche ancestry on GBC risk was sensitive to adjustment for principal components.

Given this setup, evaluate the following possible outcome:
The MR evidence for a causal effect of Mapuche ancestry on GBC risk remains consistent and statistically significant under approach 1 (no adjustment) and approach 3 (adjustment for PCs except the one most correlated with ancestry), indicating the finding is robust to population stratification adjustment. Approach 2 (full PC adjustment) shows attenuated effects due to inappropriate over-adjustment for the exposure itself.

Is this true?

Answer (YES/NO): YES